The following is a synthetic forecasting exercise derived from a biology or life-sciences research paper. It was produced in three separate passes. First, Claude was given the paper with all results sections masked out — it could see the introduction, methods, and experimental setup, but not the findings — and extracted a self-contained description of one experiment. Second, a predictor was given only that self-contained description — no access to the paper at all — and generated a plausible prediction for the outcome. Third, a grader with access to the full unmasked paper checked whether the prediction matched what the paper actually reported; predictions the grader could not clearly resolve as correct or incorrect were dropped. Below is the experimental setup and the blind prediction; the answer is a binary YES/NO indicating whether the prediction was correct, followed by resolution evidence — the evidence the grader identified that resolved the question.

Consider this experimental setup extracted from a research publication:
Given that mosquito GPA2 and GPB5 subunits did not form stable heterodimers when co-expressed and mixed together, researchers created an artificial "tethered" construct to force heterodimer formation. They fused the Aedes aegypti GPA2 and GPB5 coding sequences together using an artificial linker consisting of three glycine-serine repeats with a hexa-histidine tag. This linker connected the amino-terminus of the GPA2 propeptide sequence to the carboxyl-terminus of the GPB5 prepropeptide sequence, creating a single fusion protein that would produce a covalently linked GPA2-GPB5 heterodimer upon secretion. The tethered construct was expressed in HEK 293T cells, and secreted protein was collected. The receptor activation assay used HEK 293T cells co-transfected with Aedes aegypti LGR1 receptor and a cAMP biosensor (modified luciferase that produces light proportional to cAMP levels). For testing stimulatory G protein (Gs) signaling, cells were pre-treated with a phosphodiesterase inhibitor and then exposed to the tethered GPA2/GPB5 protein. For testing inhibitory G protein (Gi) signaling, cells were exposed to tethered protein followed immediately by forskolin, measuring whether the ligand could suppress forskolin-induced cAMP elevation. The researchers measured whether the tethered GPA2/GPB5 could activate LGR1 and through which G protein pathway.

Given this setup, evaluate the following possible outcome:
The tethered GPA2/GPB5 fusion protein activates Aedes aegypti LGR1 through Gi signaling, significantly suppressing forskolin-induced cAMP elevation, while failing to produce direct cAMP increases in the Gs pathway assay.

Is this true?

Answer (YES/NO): YES